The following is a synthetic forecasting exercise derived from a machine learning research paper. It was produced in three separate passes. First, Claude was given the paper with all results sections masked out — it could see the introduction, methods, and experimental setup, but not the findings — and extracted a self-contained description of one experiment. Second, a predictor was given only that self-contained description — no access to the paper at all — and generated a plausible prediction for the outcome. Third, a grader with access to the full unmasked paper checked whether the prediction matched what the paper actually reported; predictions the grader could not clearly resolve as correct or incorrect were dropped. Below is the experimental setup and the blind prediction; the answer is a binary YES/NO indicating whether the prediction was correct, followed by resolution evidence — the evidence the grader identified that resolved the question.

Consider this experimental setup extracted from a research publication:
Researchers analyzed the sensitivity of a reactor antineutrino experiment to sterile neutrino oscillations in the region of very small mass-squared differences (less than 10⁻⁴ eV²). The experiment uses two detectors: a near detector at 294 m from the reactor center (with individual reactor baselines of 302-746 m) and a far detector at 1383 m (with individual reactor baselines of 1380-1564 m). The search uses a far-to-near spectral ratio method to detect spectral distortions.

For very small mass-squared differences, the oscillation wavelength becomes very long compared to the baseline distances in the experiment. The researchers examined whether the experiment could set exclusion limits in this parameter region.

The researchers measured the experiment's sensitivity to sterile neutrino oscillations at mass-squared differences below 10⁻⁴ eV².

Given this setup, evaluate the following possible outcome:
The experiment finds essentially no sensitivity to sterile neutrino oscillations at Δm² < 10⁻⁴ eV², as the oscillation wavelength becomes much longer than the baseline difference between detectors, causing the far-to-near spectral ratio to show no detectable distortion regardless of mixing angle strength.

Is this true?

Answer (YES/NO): YES